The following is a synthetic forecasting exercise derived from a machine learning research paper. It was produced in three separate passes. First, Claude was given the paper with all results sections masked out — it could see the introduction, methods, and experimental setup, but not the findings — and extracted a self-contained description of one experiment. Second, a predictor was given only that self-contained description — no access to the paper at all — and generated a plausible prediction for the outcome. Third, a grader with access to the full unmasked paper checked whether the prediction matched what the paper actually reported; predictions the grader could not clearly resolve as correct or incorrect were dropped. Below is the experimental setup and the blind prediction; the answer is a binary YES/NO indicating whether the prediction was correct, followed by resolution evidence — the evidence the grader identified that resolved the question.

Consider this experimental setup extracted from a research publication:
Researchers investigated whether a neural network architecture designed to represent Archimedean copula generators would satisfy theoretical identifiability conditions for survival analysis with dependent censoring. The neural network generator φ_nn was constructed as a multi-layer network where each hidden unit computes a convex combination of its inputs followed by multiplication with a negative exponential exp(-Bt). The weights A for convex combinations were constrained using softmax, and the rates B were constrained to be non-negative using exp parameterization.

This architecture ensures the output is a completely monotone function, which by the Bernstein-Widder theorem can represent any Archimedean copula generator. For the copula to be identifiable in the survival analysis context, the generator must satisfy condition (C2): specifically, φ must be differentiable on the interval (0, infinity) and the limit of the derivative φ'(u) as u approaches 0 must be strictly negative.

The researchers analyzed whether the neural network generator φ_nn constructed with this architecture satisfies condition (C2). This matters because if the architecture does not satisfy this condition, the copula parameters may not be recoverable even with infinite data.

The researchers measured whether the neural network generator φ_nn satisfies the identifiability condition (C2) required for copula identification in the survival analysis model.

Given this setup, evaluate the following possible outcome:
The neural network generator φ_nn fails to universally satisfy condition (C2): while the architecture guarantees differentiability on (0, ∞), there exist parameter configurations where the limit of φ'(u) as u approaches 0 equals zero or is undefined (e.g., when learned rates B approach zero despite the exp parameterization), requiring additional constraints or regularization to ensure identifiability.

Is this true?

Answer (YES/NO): NO